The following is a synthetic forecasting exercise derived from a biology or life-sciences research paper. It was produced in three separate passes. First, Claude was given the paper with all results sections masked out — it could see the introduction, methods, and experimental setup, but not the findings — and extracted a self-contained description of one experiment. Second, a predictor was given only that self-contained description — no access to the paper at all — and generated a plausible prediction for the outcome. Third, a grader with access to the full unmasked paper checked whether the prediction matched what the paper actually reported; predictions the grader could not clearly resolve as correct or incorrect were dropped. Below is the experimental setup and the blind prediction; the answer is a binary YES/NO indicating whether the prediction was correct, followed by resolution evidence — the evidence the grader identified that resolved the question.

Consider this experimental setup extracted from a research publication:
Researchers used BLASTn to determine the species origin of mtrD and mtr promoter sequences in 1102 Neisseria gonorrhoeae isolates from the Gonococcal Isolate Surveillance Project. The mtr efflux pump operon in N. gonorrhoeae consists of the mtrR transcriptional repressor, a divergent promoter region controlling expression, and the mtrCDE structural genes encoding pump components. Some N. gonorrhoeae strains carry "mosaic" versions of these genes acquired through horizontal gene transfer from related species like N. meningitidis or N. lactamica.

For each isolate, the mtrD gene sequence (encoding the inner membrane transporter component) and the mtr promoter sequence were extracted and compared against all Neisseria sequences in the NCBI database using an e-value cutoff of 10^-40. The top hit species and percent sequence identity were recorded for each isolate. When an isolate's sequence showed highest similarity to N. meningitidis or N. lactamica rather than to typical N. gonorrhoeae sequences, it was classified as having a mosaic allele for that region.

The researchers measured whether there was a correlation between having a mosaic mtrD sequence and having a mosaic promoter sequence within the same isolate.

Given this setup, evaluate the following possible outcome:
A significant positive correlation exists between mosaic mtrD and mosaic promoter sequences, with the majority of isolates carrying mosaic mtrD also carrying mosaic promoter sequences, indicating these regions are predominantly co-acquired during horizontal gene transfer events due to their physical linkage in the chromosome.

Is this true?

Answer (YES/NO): NO